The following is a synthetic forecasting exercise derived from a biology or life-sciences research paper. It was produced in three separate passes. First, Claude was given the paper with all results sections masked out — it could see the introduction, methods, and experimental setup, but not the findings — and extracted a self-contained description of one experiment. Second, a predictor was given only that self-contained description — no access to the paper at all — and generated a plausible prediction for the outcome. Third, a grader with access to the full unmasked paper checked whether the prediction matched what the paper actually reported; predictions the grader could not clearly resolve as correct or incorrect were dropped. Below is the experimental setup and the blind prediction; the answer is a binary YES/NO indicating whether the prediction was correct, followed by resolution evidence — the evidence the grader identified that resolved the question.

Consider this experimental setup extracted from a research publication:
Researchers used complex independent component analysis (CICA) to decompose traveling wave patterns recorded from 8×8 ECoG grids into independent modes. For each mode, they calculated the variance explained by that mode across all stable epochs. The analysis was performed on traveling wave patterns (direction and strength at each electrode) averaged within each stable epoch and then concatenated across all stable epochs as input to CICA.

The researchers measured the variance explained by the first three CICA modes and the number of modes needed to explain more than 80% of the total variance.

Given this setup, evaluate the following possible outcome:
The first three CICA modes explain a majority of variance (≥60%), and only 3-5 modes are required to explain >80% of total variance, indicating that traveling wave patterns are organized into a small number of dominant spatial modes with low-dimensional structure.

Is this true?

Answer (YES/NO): NO